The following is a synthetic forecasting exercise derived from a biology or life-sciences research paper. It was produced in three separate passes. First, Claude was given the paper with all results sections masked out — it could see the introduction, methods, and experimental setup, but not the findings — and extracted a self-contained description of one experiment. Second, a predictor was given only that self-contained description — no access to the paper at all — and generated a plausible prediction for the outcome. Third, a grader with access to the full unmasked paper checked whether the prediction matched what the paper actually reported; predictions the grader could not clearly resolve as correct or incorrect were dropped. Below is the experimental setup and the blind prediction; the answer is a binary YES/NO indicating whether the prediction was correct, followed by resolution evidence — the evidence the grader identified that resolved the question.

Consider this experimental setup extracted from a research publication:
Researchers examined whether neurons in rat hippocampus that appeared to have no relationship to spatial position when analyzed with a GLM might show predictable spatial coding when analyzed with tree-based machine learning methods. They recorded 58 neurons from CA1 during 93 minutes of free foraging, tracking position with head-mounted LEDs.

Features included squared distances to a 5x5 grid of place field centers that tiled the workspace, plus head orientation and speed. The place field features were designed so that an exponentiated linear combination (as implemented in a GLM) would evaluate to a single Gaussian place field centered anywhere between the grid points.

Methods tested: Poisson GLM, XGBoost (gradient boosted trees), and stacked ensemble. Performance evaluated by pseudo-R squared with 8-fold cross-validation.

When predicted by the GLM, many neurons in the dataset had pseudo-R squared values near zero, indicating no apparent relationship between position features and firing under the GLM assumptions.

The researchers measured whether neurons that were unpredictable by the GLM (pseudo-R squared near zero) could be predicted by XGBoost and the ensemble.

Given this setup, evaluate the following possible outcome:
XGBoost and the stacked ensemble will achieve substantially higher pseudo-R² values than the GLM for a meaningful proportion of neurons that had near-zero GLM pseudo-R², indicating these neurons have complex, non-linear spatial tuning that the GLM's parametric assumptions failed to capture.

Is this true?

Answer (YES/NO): YES